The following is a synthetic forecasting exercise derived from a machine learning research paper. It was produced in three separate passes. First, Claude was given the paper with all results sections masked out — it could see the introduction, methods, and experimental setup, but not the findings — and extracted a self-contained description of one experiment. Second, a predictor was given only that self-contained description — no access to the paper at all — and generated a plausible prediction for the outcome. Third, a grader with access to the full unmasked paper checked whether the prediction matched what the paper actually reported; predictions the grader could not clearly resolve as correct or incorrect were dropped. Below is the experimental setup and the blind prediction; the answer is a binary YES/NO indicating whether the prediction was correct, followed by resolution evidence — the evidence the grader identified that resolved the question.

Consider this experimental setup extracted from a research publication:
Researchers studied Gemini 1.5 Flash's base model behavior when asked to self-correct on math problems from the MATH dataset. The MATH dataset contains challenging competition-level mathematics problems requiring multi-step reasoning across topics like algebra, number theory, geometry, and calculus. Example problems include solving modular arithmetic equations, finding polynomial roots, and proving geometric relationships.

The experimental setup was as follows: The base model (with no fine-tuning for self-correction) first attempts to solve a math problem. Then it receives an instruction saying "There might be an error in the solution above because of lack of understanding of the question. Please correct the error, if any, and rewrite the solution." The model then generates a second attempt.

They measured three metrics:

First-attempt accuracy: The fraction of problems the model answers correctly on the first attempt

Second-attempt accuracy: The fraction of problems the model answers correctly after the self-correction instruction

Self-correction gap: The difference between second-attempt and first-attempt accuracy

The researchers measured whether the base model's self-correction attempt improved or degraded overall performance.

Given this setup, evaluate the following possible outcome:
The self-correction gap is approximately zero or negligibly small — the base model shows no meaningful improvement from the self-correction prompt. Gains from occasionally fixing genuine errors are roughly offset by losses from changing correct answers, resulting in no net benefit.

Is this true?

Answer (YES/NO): NO